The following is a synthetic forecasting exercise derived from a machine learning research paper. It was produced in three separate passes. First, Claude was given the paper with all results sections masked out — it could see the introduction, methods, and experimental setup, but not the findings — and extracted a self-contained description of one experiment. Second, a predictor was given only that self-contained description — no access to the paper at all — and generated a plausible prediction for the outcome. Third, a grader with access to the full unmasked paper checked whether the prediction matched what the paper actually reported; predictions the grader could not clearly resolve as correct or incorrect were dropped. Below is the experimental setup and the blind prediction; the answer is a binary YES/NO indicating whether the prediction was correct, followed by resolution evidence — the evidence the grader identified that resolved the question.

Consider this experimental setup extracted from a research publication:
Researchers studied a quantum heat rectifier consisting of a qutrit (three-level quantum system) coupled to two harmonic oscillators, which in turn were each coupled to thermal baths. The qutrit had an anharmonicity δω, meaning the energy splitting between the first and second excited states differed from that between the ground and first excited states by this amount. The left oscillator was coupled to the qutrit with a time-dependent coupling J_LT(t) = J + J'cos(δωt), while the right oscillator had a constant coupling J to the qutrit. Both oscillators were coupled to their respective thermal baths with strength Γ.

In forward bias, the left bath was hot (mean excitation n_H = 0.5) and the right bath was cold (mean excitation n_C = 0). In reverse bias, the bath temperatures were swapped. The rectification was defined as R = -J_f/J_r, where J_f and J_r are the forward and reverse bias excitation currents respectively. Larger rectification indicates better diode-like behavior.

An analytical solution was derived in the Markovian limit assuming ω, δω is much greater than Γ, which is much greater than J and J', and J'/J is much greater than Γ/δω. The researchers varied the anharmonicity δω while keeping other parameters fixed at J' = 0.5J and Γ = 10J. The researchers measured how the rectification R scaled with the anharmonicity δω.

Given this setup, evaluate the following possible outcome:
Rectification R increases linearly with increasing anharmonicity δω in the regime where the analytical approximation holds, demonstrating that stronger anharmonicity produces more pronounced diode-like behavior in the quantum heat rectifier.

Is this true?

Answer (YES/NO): NO